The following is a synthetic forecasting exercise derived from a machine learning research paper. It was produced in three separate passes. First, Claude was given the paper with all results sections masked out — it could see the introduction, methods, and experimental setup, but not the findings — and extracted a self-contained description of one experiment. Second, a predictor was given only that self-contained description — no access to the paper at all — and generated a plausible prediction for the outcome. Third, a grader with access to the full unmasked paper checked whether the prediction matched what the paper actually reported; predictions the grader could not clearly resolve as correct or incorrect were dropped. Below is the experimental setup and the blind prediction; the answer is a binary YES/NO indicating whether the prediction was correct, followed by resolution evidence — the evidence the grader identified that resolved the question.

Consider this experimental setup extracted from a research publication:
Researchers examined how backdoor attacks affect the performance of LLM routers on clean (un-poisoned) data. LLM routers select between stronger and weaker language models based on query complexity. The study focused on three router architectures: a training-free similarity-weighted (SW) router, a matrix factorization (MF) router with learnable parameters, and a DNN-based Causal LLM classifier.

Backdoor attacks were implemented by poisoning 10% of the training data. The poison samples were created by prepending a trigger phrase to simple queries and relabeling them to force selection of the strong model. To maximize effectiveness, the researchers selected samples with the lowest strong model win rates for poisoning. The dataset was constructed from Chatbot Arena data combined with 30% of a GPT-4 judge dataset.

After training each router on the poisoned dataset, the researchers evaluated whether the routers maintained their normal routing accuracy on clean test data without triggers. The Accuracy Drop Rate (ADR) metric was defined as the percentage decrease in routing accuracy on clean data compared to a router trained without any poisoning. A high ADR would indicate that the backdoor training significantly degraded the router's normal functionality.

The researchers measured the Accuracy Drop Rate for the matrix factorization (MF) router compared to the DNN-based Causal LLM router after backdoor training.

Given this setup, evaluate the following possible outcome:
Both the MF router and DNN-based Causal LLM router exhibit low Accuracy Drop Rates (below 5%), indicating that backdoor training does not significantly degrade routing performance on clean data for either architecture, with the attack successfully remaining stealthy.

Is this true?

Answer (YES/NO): YES